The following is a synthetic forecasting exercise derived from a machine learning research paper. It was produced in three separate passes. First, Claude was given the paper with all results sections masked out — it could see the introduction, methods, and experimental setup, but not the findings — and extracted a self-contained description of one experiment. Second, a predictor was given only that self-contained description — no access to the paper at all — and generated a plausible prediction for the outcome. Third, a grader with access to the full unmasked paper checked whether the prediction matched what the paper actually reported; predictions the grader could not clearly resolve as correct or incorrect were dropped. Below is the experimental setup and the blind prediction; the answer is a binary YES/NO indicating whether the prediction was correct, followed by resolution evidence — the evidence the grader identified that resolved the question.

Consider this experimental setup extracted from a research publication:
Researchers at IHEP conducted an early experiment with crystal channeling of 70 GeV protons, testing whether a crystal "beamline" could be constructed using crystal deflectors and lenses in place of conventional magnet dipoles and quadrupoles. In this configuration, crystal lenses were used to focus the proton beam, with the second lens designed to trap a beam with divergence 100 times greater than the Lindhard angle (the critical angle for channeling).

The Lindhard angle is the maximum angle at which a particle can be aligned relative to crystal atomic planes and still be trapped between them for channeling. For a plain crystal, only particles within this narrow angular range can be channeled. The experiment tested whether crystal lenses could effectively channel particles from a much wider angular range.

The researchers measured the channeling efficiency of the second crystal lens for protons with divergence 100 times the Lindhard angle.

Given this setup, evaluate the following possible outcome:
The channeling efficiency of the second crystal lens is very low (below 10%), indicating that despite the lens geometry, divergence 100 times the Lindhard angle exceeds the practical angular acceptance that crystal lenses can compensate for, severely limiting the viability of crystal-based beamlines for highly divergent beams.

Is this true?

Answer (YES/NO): NO